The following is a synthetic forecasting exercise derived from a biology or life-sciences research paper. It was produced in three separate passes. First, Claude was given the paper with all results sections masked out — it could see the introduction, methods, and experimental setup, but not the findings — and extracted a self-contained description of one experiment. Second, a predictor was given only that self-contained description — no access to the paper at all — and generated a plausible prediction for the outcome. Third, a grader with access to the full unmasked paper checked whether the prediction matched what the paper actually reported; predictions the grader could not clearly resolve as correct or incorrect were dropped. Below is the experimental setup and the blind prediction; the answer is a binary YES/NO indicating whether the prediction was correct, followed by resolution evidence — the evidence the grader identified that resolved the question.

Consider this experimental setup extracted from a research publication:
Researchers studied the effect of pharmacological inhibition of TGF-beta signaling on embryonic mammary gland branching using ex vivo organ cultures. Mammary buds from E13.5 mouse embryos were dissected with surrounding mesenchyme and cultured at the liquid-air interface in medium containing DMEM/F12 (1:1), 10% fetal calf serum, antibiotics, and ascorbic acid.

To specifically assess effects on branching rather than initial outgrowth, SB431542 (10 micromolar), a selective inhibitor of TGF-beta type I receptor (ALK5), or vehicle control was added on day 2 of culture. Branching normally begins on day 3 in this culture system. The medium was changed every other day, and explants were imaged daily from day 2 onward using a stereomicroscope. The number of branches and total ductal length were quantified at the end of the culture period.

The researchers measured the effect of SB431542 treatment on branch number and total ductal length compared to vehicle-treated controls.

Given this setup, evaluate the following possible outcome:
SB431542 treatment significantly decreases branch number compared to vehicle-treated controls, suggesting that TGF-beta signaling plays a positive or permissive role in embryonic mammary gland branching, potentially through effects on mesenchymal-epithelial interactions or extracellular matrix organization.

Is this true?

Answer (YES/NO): NO